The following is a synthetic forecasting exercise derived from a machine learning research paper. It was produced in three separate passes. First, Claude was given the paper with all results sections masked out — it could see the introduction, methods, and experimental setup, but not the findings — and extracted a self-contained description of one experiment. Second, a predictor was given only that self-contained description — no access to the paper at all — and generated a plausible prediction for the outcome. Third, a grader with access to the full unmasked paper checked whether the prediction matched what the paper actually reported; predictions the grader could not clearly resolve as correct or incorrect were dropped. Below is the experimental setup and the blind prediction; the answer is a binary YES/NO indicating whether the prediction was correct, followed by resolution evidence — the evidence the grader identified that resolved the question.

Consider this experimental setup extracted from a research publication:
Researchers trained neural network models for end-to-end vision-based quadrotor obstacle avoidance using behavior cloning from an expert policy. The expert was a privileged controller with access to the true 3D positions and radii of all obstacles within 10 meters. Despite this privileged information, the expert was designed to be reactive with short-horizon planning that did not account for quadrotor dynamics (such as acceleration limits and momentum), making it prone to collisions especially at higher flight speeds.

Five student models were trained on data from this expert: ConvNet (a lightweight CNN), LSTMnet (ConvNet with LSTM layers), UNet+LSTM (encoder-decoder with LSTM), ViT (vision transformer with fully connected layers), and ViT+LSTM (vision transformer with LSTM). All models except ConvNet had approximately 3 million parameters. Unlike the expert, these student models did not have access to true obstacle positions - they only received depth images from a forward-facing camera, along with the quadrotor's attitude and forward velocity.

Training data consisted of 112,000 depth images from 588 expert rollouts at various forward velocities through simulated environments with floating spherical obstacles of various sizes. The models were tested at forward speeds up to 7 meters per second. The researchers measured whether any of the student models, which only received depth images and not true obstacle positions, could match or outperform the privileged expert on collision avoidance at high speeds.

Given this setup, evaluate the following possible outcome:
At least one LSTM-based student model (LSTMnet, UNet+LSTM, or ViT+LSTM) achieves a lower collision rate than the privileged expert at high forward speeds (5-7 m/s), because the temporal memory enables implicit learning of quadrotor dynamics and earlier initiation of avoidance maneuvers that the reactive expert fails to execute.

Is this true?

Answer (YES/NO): YES